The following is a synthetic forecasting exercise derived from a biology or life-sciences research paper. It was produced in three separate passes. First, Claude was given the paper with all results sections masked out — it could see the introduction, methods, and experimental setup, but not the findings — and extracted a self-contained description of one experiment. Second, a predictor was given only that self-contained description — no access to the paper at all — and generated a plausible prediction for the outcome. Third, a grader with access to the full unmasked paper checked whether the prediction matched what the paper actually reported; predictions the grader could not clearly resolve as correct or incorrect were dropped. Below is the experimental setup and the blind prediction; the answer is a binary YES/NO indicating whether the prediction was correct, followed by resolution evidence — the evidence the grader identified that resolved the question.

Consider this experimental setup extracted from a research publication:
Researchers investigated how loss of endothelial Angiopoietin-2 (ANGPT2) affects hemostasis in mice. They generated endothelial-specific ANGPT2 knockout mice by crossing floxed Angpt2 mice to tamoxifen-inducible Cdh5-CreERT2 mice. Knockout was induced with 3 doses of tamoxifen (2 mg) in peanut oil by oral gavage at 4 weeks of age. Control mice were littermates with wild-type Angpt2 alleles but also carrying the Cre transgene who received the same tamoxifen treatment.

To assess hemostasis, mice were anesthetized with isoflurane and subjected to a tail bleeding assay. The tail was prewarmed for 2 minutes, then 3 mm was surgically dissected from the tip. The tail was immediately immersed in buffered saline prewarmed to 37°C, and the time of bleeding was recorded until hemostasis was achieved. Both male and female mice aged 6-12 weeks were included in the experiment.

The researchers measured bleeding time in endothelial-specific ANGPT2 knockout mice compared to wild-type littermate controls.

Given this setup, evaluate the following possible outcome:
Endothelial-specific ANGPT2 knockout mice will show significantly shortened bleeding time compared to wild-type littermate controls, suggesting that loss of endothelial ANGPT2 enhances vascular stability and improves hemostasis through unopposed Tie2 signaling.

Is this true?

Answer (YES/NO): NO